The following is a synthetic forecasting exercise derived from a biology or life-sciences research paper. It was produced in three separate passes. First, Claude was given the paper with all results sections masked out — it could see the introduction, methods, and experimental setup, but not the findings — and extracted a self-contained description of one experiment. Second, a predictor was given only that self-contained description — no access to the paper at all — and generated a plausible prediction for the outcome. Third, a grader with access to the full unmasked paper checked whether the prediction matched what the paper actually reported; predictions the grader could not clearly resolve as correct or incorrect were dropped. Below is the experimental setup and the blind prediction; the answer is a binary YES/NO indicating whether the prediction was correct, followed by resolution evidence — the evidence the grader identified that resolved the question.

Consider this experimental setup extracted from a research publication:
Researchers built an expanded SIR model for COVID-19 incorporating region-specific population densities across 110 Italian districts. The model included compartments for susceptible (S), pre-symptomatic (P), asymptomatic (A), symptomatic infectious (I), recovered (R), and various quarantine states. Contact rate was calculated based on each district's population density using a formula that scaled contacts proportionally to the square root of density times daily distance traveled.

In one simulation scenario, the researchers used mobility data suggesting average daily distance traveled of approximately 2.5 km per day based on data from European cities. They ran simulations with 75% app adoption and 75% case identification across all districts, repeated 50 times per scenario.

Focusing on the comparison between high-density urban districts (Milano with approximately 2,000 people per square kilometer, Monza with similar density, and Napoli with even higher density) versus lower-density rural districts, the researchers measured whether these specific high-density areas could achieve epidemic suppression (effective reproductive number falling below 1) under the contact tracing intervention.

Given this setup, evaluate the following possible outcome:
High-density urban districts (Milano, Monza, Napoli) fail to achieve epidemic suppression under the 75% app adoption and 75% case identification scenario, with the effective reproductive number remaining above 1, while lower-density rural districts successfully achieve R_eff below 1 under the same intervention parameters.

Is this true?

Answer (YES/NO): YES